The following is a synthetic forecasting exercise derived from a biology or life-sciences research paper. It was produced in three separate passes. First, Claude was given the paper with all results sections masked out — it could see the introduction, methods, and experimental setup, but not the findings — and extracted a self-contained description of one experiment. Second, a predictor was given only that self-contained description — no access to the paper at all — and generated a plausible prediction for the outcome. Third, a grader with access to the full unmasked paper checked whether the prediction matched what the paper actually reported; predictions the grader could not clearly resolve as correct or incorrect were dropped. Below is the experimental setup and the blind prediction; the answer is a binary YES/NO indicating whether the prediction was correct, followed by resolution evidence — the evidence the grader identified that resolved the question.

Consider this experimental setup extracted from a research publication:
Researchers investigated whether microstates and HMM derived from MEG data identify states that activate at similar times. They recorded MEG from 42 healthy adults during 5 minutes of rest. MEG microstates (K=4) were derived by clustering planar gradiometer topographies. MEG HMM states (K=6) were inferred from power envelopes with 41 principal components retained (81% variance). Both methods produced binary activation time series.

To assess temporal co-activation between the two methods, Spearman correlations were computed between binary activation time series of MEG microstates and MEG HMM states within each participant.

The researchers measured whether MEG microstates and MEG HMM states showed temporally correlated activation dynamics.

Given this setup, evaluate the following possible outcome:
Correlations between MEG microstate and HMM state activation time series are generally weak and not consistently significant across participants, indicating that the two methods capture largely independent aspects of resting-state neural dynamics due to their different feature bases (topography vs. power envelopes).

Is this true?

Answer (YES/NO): NO